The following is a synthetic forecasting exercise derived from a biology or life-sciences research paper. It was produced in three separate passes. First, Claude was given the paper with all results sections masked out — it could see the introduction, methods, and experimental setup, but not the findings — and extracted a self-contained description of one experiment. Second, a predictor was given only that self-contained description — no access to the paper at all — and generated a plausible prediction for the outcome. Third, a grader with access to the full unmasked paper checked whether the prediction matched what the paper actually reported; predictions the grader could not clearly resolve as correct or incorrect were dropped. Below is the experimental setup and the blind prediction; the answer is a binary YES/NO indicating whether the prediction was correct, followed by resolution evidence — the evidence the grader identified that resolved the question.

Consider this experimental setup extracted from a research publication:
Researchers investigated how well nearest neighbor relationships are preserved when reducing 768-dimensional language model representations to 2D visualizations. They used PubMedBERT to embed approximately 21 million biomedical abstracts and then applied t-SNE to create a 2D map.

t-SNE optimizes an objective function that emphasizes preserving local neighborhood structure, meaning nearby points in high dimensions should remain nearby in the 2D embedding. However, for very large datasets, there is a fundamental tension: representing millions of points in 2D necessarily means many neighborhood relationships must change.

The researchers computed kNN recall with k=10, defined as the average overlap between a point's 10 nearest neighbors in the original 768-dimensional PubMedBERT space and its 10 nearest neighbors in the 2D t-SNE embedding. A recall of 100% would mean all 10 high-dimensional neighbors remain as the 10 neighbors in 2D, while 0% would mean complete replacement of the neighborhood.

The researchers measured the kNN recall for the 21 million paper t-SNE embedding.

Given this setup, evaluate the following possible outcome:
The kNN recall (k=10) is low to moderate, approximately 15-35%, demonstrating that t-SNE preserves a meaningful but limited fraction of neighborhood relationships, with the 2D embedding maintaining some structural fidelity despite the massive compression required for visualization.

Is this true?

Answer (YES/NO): NO